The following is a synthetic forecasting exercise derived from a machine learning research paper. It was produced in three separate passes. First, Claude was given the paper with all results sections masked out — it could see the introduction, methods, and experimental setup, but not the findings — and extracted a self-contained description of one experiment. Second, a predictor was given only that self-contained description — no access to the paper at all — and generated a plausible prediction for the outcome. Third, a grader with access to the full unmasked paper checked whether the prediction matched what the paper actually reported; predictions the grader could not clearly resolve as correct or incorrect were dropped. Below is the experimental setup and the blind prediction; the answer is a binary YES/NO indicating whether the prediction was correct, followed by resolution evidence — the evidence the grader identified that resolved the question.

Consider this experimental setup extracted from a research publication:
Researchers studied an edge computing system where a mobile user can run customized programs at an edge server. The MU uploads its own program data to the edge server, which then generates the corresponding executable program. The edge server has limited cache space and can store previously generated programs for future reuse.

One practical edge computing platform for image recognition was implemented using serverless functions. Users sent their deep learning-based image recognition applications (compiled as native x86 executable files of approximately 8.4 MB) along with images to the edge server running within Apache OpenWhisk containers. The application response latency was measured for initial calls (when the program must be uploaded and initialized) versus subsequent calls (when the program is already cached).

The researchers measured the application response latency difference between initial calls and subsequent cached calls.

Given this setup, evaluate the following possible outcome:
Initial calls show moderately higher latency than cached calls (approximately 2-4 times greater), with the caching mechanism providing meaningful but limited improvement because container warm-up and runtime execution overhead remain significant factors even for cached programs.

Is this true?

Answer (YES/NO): NO